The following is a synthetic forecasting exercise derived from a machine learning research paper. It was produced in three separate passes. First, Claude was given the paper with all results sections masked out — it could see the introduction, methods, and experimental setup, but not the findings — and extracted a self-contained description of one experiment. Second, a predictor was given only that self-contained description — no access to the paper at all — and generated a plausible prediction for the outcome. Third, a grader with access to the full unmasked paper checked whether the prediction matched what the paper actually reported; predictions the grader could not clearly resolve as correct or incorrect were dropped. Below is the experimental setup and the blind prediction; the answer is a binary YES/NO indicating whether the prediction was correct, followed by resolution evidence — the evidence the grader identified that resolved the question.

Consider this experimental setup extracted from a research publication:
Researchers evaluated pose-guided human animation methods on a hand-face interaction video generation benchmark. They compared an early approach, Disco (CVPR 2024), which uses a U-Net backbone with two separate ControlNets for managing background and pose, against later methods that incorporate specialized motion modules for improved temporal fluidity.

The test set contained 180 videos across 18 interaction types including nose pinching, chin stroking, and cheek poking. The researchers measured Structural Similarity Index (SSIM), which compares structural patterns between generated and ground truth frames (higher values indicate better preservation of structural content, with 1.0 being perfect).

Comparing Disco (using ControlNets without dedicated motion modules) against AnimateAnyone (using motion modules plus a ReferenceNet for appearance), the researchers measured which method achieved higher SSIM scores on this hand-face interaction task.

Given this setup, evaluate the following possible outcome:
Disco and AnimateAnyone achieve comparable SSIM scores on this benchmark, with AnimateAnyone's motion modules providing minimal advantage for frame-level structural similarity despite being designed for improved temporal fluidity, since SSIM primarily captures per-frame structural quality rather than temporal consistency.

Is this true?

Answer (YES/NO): NO